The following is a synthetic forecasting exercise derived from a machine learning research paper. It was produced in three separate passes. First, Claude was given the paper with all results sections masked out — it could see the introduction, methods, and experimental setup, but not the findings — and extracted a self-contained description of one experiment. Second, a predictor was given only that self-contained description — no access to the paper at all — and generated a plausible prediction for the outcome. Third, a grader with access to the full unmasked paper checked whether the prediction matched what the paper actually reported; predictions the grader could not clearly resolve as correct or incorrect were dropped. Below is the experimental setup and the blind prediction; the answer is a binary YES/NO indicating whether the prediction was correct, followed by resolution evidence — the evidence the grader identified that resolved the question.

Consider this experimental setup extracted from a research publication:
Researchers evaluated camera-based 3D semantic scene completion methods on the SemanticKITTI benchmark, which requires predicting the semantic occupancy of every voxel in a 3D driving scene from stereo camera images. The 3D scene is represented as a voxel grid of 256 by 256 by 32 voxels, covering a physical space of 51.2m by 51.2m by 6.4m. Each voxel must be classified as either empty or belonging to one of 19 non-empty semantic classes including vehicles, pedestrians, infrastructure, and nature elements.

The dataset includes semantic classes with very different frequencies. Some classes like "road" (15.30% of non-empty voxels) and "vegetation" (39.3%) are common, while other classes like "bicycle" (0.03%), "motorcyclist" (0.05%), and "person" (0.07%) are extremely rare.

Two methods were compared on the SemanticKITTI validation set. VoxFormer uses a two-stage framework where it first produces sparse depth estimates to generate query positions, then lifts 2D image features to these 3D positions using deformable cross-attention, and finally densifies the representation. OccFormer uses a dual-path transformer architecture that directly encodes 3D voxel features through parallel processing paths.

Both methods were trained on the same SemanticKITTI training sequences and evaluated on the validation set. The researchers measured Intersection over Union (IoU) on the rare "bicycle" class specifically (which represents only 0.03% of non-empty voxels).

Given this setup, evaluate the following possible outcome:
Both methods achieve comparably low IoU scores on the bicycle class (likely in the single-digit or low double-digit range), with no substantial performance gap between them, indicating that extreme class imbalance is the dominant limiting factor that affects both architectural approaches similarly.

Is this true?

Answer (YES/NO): NO